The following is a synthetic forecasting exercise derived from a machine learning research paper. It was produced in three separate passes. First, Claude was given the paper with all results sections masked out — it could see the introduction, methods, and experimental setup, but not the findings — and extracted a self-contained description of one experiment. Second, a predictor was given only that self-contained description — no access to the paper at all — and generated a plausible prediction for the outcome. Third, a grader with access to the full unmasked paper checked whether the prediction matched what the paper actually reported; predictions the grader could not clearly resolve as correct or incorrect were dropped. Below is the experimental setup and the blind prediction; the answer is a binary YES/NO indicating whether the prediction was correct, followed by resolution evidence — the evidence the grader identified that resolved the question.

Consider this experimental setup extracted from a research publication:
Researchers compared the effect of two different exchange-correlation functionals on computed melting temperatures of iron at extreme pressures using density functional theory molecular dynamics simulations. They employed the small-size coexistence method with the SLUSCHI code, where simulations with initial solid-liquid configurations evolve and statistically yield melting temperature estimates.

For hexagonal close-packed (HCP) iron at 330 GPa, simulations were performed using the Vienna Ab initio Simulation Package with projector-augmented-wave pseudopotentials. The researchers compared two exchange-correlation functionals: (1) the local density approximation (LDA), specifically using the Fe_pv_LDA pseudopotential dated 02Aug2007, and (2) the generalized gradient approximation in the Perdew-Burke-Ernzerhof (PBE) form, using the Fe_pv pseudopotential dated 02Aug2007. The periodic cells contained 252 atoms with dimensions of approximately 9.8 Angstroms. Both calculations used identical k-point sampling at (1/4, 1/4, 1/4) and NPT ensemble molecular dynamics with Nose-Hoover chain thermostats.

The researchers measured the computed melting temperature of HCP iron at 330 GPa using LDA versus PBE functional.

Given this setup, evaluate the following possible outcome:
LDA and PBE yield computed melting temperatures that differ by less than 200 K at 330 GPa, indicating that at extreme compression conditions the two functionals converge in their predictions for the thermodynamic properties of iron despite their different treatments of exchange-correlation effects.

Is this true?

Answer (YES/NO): YES